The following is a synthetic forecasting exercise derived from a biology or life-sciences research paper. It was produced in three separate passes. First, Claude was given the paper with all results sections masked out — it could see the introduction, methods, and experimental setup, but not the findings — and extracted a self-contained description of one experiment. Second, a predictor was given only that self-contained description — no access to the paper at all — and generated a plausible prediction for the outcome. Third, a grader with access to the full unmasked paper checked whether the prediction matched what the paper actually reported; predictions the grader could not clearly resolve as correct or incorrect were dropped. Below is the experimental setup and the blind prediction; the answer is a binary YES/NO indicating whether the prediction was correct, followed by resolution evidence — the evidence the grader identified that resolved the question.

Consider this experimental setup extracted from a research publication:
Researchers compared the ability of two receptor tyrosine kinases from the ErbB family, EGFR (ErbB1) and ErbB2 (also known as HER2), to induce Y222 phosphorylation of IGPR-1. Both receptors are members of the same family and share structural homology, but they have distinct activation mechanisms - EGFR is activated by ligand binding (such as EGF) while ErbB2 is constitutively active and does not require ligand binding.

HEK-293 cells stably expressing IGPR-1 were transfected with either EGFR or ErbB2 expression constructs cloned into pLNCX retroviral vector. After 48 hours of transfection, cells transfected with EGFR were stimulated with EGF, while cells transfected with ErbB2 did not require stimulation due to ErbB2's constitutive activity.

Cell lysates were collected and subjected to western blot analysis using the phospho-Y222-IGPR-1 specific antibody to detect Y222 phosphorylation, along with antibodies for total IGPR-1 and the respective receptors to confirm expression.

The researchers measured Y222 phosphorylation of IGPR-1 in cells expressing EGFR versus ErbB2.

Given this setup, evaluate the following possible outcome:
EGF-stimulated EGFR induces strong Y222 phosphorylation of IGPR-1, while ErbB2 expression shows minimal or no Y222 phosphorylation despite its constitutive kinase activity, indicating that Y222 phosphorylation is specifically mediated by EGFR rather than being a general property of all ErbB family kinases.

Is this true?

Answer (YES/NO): YES